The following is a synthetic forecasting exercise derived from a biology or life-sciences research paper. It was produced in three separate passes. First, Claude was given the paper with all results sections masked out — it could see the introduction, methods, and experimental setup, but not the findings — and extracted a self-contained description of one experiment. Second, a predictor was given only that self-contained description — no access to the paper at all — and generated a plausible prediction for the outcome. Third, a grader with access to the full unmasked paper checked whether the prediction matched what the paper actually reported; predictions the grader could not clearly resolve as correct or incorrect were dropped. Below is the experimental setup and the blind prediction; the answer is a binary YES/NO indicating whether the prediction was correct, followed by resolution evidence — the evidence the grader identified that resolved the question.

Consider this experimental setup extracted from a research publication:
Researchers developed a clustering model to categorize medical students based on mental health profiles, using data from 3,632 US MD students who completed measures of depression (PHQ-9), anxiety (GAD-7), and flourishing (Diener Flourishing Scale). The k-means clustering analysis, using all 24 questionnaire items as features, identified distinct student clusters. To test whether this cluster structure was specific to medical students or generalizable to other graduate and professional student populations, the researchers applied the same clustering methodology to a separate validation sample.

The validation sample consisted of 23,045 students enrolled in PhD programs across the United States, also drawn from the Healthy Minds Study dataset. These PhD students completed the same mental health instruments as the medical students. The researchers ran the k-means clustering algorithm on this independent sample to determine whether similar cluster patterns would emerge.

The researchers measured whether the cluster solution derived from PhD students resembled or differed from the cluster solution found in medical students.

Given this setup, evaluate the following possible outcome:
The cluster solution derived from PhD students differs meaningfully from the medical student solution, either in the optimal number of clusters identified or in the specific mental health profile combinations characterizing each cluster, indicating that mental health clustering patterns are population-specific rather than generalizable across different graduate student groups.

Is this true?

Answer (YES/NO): NO